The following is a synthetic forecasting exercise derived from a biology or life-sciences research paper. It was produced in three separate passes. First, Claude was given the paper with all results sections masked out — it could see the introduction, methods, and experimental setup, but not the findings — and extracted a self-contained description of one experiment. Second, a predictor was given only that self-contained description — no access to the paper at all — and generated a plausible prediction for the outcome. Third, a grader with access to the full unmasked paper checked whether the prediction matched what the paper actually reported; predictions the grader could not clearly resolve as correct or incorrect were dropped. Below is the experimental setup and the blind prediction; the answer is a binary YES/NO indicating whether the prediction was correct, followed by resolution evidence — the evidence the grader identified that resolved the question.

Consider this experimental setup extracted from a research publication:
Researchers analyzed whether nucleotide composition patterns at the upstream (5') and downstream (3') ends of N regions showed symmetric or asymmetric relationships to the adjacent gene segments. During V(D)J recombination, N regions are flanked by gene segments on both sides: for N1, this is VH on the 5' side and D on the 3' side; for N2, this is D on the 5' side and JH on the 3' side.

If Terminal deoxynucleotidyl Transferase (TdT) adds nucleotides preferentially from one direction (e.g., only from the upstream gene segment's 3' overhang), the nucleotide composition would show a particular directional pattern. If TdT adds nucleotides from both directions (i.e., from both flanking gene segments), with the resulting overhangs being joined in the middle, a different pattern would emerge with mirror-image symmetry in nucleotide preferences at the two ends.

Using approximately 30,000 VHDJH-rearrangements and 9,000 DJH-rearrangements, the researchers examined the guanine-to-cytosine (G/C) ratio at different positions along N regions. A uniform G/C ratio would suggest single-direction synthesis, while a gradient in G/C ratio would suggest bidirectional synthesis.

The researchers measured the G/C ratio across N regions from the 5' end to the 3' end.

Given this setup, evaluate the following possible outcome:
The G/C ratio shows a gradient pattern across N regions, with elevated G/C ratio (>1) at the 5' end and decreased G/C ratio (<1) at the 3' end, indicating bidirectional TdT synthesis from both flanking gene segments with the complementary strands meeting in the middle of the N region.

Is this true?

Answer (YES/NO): NO